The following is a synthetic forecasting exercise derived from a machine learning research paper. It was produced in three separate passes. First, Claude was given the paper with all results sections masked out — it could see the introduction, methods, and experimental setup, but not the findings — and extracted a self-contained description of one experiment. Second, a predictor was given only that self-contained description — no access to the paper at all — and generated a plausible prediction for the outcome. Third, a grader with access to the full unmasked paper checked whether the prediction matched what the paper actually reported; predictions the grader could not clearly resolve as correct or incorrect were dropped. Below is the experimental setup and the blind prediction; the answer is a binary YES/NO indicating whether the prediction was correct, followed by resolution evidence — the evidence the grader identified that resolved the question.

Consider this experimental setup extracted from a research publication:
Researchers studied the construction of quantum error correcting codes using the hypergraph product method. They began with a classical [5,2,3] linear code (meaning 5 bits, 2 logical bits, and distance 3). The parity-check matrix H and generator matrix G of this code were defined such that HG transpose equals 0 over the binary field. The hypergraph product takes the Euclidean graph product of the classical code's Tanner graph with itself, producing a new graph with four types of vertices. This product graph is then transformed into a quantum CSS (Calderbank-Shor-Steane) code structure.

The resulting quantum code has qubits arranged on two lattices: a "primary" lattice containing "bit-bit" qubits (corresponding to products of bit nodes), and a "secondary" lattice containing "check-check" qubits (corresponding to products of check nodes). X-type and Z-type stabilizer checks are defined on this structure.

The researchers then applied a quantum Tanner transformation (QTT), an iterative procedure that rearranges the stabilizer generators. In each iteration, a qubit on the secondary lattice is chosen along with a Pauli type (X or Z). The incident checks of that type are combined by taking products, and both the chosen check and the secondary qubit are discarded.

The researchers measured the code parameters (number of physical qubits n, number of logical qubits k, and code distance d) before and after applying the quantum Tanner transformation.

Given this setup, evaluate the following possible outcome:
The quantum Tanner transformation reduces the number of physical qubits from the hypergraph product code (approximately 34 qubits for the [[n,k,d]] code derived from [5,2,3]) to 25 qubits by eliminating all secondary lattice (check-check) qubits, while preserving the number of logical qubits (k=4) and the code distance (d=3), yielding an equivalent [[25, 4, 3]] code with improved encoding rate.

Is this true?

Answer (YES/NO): YES